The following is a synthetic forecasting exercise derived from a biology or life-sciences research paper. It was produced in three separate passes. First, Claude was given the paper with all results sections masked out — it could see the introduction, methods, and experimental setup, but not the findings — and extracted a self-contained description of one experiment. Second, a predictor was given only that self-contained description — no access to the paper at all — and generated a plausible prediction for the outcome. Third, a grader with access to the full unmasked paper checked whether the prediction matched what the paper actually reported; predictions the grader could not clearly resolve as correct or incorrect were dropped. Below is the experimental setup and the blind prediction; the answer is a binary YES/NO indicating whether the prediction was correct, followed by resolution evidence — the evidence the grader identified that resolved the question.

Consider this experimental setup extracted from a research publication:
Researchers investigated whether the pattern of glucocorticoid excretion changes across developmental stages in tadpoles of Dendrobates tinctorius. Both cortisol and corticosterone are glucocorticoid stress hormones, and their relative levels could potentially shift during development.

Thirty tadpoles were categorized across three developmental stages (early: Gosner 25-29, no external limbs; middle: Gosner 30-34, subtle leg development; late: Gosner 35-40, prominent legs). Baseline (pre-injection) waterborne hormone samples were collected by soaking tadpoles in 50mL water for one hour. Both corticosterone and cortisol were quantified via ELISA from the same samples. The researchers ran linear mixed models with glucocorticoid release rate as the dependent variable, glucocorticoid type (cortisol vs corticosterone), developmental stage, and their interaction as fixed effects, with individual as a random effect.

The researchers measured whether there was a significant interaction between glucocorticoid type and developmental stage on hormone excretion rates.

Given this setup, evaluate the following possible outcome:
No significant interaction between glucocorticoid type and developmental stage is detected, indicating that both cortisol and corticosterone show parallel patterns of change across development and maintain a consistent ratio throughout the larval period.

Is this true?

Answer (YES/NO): YES